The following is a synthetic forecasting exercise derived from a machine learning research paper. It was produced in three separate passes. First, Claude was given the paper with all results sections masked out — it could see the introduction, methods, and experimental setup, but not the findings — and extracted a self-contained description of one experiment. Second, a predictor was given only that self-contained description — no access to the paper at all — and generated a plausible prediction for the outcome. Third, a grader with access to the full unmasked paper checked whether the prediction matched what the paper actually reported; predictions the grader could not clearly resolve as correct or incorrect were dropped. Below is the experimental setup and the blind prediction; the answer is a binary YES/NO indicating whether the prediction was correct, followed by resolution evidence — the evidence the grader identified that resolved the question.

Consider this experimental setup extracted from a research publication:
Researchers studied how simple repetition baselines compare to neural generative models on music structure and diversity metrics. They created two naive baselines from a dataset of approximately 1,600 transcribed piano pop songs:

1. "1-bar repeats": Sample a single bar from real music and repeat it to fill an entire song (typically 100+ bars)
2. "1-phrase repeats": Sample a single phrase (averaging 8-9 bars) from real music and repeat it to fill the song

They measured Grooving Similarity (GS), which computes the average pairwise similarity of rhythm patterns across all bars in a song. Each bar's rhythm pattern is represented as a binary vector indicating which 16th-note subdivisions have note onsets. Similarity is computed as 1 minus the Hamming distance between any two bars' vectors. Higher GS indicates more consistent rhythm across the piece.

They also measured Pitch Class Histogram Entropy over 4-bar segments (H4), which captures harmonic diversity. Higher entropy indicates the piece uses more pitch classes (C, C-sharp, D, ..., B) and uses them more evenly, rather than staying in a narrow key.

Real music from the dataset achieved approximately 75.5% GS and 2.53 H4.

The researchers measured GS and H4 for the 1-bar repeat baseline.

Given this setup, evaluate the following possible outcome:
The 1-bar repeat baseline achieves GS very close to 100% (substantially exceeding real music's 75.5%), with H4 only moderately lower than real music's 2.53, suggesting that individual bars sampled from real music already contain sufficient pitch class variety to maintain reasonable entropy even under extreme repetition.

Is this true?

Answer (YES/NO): NO